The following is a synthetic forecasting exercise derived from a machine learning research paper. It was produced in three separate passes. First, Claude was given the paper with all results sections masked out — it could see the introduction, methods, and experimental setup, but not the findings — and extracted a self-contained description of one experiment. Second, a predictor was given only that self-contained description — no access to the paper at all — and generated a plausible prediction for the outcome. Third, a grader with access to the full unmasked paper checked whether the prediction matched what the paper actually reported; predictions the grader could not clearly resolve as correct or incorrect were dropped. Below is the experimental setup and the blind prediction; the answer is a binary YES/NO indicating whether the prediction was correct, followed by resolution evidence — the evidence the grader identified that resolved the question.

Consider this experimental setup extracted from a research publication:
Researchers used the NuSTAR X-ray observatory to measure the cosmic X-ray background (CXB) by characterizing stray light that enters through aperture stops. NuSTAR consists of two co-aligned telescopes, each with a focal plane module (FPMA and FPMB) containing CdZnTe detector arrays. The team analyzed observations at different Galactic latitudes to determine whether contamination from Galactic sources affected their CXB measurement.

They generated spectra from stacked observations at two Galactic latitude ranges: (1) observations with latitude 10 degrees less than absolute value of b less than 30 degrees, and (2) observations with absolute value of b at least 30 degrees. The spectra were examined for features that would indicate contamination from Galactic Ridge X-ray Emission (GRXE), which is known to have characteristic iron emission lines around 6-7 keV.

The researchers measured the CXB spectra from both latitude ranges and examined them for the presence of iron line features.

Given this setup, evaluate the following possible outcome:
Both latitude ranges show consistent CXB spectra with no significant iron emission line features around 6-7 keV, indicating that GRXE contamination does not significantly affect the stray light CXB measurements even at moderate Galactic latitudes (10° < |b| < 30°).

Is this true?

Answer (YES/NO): NO